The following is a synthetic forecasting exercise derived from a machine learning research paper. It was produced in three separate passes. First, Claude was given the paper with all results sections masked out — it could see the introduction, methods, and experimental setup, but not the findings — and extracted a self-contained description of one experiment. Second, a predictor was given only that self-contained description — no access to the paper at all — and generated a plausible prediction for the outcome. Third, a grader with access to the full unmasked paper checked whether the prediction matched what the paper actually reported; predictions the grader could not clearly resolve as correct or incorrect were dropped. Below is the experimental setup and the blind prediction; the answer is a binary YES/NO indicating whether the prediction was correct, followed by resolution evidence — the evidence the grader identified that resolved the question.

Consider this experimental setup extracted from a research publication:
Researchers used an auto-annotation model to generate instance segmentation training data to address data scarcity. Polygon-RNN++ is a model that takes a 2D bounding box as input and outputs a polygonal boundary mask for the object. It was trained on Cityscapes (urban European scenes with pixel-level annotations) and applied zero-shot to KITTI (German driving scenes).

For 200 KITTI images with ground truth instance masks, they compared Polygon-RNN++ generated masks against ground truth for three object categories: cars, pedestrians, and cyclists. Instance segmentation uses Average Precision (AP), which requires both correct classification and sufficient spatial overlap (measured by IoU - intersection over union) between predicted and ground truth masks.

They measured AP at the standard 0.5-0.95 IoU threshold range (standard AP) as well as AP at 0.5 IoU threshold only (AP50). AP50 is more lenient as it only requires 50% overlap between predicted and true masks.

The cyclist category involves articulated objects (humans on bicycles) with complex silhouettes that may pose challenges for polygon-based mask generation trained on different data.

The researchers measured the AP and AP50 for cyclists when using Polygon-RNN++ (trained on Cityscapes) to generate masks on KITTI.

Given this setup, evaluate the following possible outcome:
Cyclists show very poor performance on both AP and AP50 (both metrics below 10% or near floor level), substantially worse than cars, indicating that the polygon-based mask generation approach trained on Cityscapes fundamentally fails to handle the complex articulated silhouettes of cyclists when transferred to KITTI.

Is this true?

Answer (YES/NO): NO